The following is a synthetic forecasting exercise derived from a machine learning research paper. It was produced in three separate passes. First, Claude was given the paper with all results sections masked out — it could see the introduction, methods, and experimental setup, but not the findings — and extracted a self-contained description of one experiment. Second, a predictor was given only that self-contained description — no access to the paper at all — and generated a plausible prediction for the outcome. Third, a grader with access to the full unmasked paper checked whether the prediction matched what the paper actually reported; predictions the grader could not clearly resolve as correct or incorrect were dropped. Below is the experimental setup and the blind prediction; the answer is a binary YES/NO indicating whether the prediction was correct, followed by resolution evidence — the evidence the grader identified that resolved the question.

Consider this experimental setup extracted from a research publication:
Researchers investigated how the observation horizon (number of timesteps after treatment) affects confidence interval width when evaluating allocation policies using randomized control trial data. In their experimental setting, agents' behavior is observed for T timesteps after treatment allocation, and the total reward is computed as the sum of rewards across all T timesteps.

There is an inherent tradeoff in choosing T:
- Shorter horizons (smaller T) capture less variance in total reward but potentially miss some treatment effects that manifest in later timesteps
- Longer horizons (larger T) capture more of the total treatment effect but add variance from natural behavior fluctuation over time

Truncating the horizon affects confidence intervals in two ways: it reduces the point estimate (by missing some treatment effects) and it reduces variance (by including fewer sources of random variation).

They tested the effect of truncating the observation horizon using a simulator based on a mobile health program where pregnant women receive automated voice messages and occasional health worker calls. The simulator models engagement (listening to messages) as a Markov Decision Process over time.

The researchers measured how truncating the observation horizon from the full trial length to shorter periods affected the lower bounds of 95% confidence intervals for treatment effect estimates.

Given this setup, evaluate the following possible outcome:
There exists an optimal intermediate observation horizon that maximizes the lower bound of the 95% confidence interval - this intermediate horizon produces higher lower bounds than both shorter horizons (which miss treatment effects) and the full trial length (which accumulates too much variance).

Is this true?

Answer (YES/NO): NO